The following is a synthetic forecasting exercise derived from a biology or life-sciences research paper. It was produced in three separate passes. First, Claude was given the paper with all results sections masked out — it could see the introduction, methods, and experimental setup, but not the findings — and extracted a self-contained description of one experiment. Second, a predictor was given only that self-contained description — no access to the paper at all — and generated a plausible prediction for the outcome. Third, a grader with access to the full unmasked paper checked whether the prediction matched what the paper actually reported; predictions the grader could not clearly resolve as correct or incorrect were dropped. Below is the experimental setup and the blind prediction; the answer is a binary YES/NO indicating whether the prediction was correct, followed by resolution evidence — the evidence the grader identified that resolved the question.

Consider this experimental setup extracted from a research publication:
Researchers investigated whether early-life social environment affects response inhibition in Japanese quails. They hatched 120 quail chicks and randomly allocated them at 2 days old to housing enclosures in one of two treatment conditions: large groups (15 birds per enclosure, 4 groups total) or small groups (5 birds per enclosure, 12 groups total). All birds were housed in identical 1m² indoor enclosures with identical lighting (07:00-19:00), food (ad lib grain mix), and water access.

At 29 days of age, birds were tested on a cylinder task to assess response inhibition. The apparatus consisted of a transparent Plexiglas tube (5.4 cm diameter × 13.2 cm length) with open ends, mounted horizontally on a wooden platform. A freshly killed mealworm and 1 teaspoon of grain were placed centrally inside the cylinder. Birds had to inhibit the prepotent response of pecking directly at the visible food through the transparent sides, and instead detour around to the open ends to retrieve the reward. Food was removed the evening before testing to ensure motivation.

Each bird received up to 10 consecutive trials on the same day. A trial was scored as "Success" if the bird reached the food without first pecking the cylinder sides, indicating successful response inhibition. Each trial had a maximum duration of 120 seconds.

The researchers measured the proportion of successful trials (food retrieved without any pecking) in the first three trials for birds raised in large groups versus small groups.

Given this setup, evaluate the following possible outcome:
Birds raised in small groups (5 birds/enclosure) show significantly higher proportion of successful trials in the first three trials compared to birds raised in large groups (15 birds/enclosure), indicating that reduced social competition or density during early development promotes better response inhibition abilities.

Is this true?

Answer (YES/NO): NO